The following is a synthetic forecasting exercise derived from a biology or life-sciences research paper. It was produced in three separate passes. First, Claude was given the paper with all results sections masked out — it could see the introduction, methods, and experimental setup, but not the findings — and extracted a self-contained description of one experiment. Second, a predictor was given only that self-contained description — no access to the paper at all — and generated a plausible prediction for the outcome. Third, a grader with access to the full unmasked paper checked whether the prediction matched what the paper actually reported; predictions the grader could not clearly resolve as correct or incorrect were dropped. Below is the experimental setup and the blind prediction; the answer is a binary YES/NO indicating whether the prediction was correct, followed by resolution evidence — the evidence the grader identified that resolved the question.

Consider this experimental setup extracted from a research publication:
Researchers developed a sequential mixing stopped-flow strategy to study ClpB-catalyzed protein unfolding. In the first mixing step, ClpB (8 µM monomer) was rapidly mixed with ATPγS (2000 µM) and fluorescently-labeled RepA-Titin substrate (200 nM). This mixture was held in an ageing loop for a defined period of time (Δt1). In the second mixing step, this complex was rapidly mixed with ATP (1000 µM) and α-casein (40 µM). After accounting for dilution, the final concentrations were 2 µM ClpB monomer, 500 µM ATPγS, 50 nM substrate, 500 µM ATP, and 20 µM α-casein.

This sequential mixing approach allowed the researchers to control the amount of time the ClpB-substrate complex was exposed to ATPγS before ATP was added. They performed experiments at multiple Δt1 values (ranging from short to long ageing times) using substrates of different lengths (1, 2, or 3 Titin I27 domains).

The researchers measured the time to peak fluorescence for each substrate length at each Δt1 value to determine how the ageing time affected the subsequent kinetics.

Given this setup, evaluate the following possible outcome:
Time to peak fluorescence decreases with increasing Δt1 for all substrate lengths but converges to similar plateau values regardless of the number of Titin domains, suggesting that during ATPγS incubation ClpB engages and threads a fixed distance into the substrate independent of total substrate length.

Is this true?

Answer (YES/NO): NO